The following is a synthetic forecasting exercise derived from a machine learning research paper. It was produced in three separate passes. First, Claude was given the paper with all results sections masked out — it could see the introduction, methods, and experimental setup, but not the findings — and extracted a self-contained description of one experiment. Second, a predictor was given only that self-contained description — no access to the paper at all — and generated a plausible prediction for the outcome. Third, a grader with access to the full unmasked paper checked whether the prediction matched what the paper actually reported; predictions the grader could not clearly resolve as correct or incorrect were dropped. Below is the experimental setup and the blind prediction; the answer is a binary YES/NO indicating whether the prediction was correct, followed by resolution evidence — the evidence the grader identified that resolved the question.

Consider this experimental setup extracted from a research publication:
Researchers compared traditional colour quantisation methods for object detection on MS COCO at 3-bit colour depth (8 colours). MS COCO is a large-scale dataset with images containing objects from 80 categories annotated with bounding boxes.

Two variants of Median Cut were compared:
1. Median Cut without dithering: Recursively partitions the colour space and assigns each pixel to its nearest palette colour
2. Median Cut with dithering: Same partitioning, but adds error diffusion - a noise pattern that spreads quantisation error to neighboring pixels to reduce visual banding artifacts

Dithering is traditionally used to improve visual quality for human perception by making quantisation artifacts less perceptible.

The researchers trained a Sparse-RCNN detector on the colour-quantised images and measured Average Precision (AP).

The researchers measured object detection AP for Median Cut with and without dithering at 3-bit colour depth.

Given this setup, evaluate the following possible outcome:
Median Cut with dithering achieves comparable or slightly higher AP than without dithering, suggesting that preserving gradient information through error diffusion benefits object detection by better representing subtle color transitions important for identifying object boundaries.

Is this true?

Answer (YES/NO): NO